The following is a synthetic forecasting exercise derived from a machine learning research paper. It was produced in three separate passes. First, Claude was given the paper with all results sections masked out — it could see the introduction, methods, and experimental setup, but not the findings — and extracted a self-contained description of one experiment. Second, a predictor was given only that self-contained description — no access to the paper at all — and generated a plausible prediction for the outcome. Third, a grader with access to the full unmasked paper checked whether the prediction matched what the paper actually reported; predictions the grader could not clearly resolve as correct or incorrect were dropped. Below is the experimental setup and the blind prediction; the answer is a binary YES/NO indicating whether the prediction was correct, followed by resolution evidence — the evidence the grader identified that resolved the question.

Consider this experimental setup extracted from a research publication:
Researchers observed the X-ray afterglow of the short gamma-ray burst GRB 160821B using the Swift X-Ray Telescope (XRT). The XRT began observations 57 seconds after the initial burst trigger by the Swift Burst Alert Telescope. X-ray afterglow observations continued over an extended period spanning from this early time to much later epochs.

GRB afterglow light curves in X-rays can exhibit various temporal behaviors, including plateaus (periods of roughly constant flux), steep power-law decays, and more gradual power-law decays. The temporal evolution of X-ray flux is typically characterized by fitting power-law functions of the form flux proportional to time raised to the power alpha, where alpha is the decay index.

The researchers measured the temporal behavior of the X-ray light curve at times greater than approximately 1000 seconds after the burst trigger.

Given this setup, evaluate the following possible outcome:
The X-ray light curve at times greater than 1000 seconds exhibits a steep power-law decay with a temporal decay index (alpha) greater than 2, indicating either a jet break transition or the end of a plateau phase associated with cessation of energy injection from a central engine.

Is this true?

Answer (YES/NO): NO